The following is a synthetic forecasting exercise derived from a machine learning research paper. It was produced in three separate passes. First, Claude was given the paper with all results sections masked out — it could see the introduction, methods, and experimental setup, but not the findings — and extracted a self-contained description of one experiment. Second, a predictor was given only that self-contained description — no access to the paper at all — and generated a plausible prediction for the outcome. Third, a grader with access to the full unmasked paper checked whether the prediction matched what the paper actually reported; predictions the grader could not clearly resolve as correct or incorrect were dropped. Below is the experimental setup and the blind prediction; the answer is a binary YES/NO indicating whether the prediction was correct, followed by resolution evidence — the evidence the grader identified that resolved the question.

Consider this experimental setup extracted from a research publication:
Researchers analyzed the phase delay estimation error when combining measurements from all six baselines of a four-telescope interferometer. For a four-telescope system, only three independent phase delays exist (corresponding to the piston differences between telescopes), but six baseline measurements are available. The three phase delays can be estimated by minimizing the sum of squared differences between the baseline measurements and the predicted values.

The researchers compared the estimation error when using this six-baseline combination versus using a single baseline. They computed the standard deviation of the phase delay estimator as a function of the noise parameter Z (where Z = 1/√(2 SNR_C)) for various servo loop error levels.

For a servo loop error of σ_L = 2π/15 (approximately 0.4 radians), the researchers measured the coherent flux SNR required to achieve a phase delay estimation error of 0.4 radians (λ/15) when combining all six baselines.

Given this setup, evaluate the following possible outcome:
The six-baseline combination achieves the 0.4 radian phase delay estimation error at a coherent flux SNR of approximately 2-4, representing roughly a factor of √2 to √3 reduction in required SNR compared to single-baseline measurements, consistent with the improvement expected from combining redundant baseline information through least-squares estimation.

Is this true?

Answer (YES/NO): YES